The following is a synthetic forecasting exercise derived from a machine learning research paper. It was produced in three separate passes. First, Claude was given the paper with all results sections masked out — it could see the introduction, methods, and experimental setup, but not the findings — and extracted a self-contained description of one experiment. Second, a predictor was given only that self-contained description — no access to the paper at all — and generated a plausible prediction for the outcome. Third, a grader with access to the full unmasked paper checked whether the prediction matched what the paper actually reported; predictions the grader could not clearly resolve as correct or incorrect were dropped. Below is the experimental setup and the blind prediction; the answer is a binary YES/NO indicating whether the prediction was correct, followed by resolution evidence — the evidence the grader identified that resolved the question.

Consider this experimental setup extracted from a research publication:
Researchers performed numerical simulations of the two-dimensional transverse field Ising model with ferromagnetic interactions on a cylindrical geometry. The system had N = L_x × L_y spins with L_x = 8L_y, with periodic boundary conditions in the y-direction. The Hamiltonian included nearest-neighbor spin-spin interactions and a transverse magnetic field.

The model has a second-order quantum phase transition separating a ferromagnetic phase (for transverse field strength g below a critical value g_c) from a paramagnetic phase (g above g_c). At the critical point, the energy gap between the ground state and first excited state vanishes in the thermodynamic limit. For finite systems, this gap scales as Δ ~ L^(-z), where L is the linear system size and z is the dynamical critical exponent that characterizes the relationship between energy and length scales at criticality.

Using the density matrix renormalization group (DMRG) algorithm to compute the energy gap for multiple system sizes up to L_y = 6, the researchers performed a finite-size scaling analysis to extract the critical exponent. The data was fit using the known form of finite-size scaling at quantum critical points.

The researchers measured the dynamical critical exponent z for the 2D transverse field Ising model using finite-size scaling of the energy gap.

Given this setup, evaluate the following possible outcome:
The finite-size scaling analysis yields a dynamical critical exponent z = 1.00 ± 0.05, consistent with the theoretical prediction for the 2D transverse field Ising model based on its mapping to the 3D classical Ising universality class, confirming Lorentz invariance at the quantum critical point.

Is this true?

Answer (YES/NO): NO